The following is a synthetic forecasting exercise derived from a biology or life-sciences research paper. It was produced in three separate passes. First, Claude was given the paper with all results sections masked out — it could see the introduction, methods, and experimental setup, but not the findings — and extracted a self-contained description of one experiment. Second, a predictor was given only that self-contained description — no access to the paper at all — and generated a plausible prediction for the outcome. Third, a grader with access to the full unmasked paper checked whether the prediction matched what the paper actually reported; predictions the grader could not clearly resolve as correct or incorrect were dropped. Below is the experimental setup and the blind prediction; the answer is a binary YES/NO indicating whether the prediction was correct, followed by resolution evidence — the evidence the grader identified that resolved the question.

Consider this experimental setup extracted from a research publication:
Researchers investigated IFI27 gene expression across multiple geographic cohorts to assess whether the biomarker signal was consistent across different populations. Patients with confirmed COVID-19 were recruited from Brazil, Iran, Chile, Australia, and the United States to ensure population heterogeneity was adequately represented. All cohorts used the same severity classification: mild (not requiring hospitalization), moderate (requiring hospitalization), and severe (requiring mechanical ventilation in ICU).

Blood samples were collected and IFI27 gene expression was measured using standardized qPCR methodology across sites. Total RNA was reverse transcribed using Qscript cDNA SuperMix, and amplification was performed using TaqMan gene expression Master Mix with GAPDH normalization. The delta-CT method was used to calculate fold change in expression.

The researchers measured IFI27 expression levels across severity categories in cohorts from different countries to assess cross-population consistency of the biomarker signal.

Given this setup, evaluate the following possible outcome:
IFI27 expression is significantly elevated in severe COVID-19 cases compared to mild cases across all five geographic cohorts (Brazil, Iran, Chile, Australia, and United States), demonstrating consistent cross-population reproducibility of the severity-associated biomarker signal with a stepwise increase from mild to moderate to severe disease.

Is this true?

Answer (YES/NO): NO